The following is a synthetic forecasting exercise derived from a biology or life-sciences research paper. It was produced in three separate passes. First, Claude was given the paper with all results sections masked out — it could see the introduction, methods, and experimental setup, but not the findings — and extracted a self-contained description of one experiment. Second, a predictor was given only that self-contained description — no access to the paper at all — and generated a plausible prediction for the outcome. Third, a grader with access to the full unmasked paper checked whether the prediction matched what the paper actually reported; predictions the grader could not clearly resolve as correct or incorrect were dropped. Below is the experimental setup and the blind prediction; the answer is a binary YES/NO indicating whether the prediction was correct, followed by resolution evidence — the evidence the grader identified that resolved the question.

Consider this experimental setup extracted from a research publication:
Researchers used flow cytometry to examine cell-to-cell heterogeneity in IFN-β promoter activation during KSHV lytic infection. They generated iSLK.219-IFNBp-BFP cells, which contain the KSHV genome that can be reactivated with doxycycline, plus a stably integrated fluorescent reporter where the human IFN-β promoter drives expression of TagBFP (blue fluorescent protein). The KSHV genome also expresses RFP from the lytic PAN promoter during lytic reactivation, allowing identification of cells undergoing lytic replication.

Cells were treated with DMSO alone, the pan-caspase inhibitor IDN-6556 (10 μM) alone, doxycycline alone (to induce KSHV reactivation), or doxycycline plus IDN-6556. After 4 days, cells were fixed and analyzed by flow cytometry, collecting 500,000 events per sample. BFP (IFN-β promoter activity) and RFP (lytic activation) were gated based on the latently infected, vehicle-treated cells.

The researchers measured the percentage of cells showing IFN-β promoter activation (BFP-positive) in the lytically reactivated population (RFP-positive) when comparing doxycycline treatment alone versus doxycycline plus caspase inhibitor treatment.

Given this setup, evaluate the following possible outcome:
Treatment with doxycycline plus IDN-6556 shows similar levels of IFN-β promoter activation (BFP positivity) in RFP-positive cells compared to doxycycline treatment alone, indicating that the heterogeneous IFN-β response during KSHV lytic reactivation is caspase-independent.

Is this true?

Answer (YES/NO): NO